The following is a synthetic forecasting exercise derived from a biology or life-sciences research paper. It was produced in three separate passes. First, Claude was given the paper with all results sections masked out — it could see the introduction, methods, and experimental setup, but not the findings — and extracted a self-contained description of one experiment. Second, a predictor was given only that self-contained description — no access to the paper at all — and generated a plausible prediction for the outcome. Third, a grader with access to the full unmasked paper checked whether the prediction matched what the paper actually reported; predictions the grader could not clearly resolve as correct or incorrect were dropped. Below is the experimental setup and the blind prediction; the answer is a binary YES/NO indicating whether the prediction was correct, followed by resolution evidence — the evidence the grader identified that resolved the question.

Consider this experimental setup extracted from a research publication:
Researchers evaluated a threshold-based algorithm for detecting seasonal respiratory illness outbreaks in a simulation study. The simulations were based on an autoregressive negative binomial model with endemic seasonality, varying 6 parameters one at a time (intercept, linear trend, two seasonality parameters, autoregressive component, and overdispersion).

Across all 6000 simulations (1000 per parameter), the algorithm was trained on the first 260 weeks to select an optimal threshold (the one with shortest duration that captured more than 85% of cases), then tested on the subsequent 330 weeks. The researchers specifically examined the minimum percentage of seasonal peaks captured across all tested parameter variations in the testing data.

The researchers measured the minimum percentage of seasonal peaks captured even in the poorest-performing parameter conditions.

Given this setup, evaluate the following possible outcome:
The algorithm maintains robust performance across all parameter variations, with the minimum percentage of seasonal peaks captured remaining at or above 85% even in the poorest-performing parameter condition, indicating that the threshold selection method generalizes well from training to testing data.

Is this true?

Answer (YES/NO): NO